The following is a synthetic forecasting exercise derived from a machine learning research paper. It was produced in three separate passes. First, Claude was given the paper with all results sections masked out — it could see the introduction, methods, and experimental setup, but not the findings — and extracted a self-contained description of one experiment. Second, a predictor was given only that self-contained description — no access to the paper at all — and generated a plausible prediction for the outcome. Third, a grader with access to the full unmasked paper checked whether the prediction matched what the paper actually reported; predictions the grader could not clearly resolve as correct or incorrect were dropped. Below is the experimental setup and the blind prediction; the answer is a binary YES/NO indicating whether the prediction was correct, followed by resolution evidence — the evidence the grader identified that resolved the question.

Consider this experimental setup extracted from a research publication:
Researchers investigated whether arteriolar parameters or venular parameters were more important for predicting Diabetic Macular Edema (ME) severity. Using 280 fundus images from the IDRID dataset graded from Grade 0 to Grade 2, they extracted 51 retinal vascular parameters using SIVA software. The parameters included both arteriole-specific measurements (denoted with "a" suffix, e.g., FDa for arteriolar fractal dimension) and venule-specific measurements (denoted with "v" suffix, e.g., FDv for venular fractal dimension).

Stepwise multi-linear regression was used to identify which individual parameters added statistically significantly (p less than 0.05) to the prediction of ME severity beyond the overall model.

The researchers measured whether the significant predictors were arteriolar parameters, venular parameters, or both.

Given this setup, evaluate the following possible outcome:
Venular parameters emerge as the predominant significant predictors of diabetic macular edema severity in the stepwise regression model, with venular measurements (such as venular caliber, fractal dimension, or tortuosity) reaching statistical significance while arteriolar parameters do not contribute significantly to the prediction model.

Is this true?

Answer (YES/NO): YES